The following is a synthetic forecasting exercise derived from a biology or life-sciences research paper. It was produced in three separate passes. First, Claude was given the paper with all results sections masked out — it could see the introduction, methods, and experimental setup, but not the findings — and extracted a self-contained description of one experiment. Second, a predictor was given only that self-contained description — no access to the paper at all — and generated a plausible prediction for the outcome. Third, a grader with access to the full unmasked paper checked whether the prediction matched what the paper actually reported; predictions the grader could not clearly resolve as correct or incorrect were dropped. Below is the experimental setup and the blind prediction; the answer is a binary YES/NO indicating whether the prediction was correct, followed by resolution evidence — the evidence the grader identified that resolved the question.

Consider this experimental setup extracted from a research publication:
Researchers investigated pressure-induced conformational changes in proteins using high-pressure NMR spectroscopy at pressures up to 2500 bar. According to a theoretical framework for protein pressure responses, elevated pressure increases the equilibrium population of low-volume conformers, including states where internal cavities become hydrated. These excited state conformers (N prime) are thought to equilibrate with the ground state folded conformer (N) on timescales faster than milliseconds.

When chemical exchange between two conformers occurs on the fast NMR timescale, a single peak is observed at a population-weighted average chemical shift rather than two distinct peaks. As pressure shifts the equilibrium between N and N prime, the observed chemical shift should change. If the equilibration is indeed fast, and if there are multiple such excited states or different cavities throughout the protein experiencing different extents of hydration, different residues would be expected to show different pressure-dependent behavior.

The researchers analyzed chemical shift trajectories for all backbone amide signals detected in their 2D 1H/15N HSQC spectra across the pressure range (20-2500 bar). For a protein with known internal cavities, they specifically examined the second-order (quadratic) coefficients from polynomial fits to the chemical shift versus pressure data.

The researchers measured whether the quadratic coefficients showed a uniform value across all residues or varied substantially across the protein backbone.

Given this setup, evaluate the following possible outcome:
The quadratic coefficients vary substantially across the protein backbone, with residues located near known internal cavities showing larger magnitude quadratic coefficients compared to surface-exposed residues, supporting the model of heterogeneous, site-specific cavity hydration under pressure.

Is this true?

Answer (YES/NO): NO